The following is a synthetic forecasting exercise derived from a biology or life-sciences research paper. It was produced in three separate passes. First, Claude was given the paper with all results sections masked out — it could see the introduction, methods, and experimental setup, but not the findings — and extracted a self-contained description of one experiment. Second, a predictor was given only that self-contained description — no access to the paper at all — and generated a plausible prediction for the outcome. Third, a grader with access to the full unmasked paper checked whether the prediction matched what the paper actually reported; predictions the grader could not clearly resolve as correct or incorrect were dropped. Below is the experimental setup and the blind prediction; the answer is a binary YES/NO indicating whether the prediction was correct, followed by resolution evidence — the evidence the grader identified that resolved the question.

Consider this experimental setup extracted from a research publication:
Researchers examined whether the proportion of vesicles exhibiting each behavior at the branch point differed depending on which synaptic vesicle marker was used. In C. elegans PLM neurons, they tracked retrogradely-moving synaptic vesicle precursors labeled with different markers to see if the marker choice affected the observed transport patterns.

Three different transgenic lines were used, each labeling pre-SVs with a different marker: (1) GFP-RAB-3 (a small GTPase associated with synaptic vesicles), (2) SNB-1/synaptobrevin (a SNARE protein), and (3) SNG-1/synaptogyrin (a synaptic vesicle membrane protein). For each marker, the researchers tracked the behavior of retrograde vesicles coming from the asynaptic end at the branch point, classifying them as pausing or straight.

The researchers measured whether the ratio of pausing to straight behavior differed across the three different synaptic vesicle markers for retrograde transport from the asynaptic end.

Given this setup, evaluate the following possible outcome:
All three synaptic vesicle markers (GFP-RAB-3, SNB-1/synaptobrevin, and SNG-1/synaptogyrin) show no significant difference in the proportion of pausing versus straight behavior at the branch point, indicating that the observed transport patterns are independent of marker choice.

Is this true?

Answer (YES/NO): YES